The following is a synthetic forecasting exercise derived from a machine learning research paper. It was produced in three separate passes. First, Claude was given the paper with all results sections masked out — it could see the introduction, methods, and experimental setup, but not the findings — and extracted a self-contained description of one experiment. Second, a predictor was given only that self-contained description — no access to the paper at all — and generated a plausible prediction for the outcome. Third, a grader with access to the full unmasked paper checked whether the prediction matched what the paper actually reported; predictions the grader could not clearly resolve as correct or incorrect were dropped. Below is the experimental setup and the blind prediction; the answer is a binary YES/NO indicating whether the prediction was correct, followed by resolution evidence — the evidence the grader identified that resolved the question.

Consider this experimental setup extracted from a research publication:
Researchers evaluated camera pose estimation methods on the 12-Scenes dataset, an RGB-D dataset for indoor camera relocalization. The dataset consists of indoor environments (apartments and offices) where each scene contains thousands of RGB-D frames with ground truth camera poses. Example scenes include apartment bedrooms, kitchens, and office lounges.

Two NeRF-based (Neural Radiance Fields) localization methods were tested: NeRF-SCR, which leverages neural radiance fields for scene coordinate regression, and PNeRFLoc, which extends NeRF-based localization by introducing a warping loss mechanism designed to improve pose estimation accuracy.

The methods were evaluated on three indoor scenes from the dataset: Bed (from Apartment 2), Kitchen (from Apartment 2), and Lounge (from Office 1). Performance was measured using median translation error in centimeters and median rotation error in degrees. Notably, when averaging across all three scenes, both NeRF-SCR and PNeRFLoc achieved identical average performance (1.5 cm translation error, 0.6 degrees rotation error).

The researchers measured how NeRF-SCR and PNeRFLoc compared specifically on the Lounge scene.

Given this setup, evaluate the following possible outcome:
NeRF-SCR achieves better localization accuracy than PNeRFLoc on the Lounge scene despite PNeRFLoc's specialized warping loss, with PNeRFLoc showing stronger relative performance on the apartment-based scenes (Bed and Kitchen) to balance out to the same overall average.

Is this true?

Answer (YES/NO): YES